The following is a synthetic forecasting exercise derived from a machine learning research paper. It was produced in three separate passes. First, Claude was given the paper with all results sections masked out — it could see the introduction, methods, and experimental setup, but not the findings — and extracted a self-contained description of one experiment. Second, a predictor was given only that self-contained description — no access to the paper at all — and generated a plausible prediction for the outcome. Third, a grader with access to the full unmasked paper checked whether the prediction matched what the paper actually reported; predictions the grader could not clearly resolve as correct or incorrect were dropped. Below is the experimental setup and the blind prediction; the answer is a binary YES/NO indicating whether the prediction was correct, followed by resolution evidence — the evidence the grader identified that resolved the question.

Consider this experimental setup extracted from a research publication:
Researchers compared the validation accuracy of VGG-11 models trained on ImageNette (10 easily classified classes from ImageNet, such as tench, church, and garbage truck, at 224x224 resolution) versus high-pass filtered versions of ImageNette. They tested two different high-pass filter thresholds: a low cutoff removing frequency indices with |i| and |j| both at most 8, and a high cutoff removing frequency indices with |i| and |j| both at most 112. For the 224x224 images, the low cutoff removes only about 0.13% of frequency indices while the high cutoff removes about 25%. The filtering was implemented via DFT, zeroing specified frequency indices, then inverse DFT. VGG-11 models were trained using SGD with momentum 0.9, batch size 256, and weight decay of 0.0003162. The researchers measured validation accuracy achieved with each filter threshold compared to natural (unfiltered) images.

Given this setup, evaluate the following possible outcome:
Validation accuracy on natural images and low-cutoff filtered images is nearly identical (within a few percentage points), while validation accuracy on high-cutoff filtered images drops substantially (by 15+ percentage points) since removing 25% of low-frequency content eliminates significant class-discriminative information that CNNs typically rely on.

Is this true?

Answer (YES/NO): NO